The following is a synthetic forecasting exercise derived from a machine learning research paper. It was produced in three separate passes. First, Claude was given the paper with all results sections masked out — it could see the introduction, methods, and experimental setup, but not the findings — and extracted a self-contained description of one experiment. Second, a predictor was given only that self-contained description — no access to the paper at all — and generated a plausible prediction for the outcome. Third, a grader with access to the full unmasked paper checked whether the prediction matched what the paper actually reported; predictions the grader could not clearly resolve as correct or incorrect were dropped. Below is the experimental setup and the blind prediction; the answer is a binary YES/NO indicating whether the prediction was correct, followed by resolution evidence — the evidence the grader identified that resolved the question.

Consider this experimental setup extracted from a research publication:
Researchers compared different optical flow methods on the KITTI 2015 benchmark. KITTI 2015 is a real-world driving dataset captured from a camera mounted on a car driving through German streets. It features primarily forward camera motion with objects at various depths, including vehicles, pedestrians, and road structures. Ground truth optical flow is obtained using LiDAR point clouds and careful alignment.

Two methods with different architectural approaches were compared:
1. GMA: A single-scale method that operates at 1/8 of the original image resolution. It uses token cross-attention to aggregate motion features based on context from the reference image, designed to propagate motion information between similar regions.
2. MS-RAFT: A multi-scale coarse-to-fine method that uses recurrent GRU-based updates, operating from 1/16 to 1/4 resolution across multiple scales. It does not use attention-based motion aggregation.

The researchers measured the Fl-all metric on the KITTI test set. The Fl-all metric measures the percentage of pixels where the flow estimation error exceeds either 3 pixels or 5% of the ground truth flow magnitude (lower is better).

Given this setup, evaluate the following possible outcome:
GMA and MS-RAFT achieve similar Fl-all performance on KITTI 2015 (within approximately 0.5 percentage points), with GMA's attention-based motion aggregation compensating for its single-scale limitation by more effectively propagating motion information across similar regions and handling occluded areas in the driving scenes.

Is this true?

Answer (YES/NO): YES